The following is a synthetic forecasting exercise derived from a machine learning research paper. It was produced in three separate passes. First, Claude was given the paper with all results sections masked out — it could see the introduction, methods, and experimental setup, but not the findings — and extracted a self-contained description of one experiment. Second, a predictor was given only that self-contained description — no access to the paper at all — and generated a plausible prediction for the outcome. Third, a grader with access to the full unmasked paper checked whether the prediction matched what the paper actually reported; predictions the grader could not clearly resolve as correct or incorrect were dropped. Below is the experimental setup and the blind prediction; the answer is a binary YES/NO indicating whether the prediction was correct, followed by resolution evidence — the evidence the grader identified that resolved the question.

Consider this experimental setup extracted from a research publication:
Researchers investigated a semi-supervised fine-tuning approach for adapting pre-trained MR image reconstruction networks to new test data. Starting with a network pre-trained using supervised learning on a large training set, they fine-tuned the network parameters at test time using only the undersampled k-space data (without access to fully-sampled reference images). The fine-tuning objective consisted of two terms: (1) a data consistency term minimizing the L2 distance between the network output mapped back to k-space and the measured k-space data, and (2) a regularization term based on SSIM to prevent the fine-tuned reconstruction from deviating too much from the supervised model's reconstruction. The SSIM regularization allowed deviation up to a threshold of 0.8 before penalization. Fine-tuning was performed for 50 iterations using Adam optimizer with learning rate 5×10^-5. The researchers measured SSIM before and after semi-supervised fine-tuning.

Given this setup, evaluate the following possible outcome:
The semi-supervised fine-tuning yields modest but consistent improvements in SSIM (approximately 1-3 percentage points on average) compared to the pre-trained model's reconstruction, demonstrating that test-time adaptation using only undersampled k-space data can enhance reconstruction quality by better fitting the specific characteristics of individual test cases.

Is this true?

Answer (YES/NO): NO